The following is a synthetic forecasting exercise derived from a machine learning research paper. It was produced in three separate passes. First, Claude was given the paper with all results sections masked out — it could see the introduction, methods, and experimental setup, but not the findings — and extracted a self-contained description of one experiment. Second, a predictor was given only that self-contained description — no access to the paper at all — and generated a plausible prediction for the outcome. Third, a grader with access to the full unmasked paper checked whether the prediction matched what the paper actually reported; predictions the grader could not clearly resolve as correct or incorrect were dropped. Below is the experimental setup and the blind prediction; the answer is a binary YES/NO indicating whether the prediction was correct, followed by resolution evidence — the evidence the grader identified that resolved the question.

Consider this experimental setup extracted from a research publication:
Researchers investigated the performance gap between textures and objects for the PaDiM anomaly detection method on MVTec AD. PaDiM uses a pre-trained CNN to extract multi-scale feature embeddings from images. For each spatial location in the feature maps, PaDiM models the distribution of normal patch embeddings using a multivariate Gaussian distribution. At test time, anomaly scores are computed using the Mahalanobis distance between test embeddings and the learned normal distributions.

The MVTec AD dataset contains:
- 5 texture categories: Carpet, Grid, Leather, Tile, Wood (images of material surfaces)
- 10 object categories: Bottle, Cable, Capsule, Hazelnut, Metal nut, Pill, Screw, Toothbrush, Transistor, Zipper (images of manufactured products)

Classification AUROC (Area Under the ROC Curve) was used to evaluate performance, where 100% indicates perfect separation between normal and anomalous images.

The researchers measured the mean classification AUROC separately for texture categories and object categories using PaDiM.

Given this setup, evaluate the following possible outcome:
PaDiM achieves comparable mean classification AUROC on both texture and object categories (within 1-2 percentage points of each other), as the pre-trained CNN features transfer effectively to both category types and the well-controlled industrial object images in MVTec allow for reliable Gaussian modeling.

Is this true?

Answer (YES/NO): NO